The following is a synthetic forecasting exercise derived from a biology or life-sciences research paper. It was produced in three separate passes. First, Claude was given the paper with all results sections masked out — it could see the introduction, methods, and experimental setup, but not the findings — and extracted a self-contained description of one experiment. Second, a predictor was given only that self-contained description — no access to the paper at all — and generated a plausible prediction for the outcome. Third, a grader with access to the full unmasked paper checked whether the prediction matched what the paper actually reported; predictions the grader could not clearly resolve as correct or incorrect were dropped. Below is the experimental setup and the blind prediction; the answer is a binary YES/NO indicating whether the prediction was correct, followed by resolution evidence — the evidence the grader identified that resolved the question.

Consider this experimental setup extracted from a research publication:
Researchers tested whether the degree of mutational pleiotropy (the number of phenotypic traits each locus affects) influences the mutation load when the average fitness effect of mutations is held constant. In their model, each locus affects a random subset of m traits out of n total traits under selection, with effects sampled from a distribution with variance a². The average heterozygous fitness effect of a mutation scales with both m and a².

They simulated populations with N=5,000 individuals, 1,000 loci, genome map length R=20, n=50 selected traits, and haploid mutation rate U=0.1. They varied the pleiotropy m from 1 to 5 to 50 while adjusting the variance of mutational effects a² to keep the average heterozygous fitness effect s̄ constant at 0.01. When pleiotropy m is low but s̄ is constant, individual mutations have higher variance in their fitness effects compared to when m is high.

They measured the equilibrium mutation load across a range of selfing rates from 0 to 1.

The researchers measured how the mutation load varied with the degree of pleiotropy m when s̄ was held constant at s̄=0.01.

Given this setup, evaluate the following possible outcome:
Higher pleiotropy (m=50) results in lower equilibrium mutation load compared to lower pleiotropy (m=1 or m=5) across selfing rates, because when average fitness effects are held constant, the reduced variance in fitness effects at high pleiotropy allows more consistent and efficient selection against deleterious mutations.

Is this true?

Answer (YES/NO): NO